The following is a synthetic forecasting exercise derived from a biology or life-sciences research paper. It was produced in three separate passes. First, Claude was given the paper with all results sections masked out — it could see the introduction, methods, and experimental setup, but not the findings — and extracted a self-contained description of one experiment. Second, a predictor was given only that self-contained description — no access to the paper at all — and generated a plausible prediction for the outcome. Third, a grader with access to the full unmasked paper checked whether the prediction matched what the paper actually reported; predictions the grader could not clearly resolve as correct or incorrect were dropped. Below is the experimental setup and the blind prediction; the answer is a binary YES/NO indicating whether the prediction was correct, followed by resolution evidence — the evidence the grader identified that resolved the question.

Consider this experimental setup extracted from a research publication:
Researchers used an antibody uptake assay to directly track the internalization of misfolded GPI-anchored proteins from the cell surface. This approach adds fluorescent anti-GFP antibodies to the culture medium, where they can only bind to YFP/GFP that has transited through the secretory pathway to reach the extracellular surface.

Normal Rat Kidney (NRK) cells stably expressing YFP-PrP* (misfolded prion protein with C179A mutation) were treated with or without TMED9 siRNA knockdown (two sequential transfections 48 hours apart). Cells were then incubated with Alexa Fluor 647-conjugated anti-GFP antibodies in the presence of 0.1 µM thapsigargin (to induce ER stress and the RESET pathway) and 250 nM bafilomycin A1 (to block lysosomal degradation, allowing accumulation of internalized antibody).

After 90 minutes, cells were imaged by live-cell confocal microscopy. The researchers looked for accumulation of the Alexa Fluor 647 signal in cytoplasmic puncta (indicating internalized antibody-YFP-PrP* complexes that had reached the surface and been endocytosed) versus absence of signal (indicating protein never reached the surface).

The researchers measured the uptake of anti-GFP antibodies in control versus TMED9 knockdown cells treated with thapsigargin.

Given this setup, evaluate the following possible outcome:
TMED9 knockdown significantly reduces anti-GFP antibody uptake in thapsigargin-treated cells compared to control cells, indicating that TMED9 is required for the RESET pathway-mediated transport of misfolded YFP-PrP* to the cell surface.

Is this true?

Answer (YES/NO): YES